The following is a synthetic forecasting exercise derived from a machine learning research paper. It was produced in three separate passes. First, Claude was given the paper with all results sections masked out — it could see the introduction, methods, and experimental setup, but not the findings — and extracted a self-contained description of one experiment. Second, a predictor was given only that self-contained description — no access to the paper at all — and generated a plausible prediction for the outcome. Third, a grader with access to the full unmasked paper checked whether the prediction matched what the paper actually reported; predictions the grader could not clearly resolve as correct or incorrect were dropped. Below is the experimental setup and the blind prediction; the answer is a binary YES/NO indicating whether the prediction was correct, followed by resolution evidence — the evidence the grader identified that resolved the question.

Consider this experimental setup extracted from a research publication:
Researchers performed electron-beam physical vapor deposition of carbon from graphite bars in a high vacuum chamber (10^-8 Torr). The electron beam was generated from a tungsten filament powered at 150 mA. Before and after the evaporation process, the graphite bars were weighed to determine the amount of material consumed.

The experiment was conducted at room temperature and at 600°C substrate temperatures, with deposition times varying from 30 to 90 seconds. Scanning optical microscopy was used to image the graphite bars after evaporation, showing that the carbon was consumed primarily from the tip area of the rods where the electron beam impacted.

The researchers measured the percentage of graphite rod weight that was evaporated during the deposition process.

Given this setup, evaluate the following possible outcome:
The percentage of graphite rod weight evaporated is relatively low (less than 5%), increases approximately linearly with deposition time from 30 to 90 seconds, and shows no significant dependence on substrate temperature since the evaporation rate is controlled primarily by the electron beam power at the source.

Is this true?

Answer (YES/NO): NO